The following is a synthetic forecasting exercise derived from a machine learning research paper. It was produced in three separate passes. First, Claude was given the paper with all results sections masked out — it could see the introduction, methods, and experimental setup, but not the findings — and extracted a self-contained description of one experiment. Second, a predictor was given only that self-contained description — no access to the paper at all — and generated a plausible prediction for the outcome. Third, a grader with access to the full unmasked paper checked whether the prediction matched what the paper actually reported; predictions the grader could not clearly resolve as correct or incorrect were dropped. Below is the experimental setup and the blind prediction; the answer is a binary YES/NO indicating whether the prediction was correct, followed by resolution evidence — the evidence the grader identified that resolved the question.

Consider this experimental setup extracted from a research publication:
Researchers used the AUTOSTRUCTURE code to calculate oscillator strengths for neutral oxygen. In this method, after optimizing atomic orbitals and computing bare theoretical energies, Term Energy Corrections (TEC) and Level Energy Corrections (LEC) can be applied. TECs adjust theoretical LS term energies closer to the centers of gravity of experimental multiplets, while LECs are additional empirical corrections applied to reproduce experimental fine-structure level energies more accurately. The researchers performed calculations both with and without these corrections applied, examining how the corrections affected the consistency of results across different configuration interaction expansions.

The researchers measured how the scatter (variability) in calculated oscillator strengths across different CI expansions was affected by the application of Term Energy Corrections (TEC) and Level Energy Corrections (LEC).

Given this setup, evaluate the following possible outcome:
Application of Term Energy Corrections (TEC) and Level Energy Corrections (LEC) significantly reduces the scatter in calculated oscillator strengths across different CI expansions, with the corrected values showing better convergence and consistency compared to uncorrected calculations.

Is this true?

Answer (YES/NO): YES